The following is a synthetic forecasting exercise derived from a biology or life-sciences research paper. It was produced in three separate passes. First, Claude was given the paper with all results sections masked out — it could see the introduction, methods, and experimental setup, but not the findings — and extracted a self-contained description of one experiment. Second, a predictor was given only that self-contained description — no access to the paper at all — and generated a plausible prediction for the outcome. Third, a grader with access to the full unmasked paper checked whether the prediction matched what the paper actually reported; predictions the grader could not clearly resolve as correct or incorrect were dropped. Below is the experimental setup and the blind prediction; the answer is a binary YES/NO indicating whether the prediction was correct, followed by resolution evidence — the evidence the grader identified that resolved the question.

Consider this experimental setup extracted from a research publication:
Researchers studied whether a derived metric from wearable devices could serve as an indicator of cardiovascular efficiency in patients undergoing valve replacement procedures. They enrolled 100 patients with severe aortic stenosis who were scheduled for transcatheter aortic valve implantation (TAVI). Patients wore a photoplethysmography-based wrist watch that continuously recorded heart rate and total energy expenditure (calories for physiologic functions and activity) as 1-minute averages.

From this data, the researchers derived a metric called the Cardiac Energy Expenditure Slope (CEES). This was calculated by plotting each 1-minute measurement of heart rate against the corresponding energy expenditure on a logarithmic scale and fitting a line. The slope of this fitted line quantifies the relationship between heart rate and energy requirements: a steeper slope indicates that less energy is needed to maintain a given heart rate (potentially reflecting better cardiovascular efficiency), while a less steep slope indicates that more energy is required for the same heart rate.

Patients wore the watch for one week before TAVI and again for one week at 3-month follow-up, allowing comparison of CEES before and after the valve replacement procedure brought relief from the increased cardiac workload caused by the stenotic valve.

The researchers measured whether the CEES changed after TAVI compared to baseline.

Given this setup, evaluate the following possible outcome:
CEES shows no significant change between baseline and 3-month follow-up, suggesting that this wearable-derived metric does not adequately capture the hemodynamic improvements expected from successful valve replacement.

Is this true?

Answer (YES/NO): NO